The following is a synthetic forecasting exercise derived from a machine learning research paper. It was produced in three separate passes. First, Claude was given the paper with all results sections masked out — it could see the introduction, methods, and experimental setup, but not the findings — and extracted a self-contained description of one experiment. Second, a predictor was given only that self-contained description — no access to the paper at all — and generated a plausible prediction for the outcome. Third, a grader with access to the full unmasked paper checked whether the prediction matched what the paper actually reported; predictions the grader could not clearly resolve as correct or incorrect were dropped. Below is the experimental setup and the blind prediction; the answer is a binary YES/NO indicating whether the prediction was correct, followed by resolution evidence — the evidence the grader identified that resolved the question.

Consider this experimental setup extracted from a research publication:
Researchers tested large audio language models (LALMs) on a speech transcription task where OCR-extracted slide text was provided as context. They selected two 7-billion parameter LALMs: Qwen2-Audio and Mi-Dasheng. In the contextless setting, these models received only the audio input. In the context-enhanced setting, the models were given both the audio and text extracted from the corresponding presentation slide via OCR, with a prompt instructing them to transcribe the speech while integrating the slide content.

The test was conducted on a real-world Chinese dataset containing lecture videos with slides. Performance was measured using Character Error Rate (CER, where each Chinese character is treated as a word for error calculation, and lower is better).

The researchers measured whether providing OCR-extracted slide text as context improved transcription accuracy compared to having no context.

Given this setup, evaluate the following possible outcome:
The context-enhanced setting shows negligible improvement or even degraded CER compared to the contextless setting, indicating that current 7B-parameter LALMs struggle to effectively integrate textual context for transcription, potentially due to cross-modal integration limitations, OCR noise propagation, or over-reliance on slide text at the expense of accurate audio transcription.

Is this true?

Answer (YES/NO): YES